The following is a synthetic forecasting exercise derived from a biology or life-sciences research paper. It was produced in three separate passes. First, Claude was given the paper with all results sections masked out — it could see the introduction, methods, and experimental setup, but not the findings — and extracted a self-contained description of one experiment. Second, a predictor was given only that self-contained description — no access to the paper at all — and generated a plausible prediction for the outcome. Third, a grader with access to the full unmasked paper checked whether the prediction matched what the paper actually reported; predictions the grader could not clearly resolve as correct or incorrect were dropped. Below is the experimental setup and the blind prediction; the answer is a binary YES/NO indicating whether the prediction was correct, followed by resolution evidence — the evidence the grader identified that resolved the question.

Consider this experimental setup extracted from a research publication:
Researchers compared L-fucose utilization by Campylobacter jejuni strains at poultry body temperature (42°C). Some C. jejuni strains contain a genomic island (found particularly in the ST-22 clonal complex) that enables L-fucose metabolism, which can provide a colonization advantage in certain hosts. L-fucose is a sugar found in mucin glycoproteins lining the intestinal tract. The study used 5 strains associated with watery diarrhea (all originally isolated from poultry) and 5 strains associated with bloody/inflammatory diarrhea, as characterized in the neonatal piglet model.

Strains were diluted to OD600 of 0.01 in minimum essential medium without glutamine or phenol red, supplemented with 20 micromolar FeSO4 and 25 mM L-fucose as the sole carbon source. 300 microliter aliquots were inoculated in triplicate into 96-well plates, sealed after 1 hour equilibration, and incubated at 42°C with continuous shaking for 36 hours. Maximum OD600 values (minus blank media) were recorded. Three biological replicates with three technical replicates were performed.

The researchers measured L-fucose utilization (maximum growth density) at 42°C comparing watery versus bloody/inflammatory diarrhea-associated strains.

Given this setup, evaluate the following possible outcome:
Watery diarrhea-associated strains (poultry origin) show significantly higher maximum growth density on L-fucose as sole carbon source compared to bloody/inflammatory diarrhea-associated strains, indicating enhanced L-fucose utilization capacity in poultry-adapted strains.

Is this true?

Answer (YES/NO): YES